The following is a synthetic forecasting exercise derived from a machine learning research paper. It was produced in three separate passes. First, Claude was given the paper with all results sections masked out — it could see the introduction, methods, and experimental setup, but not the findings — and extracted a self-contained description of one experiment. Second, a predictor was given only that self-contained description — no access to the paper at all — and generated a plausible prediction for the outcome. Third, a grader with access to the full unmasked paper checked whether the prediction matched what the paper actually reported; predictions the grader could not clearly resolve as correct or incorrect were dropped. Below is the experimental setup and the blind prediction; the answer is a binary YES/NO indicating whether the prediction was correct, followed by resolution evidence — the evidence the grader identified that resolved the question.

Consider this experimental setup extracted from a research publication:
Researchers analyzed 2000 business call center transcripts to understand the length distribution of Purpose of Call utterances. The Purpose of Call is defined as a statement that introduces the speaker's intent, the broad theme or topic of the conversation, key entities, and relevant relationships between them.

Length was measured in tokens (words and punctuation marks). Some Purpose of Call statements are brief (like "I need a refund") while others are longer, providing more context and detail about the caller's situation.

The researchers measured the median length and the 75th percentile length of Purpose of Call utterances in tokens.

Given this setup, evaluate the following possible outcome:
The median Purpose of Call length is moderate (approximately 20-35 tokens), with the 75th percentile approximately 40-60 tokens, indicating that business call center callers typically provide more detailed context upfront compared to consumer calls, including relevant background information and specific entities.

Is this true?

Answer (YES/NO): NO